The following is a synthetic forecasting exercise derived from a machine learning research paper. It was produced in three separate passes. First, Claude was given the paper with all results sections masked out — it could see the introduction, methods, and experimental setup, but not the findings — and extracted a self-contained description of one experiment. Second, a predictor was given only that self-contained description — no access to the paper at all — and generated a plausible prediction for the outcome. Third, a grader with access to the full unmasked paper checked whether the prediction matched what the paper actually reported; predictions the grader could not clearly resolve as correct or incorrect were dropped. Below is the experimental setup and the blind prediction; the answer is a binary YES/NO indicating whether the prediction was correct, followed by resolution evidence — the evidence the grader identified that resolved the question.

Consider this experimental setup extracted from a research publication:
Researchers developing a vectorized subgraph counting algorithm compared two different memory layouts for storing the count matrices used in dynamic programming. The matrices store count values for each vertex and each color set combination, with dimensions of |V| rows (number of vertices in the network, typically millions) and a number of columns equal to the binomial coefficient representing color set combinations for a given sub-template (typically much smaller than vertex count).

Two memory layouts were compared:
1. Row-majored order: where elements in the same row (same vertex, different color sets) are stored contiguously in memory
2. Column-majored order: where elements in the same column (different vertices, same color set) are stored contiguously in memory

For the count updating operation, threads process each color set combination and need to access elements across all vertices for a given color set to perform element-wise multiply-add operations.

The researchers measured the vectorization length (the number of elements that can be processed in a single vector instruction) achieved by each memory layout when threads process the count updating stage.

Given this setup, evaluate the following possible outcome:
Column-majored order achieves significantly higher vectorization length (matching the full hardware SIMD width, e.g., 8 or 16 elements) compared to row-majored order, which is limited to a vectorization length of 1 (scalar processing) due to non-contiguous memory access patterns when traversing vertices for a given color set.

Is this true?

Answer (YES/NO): YES